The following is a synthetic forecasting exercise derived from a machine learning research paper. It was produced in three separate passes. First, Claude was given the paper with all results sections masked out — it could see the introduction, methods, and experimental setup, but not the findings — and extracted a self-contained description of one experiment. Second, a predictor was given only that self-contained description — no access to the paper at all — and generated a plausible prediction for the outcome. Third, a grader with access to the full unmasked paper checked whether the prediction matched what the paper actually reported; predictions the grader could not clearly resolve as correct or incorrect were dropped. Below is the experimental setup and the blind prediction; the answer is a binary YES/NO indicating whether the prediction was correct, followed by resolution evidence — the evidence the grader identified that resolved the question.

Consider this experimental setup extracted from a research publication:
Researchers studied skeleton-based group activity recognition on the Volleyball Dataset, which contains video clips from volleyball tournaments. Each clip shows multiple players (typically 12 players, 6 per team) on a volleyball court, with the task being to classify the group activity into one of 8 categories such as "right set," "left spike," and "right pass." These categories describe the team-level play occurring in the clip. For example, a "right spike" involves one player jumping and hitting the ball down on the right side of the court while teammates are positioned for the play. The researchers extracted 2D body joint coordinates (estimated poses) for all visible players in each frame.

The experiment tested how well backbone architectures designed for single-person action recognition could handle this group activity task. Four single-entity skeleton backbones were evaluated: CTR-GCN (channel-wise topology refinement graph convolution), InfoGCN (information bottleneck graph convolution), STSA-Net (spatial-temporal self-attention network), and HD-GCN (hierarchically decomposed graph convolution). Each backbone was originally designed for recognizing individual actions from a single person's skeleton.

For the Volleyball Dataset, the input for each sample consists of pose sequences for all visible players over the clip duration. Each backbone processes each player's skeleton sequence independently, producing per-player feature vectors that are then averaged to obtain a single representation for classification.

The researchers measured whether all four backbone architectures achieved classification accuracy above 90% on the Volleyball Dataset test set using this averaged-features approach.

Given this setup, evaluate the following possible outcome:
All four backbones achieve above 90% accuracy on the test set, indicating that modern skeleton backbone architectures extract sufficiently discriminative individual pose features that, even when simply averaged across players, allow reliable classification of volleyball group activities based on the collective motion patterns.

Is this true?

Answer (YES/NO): YES